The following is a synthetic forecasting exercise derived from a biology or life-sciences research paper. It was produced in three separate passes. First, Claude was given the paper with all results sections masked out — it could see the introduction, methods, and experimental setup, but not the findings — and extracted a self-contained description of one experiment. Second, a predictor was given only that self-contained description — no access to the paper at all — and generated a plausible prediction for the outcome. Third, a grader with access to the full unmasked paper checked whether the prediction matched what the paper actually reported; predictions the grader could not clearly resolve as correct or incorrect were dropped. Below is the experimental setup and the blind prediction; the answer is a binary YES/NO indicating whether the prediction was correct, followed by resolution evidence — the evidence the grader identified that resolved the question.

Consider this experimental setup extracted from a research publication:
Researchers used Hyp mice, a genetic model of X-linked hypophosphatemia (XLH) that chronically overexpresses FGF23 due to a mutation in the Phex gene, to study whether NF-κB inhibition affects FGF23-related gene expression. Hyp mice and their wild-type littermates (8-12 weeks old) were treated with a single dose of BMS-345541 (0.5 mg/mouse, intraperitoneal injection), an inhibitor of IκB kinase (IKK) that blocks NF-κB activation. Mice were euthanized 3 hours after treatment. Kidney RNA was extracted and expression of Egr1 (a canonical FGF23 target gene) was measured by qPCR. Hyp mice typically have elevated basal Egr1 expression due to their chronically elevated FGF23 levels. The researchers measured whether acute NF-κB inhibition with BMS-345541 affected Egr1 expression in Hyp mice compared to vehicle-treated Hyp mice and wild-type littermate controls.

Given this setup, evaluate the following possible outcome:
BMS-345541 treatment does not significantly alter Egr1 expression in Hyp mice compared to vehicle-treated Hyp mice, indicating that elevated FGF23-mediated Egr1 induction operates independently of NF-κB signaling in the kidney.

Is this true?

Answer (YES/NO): NO